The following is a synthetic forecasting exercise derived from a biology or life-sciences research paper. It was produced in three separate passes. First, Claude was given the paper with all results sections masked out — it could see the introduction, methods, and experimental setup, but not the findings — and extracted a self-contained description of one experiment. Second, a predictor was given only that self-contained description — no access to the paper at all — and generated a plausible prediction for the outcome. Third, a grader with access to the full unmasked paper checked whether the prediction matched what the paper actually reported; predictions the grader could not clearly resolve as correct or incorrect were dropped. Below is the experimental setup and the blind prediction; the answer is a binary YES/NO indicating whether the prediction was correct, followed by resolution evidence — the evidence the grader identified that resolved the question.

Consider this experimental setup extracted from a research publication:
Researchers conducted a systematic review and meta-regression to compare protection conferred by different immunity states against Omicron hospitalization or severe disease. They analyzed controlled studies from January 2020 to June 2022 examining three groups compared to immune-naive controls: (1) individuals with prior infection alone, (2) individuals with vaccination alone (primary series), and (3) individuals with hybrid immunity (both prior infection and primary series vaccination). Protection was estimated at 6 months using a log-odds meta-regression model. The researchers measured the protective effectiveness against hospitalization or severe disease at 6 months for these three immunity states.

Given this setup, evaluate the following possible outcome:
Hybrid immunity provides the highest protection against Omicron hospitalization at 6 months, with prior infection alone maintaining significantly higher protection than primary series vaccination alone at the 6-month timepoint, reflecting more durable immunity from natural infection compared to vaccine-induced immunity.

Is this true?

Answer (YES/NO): YES